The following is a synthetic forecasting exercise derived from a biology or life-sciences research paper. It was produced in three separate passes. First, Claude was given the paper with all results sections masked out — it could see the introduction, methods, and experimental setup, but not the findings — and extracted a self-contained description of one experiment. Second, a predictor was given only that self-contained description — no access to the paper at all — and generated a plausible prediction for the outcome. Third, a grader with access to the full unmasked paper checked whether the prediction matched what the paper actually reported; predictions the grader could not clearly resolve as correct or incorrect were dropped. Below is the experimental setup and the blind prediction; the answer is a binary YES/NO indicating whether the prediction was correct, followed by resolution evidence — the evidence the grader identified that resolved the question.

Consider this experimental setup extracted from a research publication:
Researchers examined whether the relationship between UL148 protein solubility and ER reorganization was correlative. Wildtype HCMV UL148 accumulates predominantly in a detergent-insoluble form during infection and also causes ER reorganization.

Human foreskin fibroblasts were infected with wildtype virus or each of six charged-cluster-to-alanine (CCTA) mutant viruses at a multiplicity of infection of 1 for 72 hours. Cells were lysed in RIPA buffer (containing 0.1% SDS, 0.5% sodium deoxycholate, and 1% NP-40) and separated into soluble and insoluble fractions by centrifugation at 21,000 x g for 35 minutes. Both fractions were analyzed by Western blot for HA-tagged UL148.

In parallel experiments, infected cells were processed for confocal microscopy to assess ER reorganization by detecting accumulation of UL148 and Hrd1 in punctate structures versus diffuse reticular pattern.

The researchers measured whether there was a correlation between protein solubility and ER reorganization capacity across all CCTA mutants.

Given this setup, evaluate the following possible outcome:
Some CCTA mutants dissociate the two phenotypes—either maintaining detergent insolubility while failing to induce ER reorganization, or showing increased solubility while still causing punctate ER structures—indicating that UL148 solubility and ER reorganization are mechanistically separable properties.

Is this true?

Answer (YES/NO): NO